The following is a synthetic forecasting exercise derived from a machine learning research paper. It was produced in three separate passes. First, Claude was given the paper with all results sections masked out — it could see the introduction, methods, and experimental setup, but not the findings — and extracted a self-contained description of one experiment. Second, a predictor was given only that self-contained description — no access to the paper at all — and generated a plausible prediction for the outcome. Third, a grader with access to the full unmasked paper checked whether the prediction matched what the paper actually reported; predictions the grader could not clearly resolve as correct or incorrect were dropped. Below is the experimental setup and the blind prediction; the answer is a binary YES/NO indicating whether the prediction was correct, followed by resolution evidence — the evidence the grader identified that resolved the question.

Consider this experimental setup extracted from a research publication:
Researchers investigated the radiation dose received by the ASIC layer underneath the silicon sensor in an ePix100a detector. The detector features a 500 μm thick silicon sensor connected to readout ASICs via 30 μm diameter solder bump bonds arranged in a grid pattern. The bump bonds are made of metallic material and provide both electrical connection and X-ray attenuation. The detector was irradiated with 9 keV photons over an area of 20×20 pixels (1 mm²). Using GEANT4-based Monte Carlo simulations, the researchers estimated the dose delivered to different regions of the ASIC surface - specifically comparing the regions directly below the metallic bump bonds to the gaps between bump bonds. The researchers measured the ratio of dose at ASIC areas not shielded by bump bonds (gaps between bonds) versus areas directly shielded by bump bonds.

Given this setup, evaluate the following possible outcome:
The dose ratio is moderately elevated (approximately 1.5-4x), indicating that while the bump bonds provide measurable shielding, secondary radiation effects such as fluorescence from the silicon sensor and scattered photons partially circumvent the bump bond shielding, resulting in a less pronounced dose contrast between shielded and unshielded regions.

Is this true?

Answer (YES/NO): NO